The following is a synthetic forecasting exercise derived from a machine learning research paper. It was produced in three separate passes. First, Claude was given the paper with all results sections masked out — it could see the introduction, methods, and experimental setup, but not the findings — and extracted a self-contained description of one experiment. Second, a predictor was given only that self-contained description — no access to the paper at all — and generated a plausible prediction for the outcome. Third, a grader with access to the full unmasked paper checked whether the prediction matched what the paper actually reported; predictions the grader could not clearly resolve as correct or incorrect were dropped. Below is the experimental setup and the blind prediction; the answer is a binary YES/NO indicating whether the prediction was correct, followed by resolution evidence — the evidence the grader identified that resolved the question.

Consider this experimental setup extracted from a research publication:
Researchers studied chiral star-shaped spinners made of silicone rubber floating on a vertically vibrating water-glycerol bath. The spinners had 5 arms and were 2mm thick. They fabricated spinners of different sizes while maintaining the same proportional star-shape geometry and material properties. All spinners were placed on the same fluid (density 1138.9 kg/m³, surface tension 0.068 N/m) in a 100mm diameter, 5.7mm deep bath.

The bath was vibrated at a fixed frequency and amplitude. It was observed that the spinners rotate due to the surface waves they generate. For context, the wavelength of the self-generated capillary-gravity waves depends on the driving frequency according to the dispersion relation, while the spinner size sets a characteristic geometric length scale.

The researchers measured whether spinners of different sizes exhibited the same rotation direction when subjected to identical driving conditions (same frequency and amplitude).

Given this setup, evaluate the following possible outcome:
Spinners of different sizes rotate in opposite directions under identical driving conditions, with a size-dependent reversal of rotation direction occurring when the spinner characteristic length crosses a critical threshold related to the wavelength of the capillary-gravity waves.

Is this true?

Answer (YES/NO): YES